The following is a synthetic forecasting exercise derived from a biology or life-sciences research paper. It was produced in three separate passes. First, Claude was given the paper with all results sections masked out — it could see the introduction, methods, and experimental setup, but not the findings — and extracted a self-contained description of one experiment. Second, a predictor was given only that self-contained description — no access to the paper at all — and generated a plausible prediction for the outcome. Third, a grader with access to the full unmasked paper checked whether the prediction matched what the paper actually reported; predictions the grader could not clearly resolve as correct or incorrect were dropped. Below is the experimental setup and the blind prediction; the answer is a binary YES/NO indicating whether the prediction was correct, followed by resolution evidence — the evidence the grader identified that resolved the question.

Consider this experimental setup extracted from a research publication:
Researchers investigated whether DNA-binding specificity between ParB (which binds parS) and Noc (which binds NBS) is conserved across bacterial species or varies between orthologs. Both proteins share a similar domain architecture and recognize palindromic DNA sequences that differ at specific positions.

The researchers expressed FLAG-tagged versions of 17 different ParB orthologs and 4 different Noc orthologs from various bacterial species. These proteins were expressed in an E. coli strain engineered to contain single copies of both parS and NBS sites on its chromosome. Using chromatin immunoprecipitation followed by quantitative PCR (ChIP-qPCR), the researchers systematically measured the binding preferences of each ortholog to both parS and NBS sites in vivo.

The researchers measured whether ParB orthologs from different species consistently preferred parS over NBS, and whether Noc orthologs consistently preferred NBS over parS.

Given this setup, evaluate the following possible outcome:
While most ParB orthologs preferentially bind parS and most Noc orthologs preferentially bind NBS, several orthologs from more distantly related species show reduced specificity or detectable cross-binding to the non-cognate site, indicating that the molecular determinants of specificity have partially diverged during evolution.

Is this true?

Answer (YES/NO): NO